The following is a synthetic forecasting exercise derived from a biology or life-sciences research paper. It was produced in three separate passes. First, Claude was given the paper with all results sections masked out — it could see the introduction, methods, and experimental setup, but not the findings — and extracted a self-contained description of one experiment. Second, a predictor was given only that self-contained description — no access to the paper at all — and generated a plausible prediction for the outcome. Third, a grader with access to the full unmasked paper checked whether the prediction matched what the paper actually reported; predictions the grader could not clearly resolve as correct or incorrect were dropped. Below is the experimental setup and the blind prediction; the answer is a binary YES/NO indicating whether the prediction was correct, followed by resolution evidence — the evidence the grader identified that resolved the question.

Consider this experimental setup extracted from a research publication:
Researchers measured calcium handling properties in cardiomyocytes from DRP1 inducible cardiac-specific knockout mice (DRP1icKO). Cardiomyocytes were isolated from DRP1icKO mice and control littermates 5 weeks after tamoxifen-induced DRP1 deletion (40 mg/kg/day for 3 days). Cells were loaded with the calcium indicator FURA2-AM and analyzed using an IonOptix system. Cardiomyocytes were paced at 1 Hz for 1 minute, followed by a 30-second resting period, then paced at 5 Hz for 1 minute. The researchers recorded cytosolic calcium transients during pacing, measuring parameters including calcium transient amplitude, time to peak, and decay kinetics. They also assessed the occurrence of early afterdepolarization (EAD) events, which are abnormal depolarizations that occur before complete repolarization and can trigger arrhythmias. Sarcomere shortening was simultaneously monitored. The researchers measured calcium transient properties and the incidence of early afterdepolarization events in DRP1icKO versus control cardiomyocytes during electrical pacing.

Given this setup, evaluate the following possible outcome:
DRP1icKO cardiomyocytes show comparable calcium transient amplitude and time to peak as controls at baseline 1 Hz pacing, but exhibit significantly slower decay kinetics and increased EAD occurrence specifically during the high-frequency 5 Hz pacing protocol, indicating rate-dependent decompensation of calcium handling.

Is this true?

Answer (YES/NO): NO